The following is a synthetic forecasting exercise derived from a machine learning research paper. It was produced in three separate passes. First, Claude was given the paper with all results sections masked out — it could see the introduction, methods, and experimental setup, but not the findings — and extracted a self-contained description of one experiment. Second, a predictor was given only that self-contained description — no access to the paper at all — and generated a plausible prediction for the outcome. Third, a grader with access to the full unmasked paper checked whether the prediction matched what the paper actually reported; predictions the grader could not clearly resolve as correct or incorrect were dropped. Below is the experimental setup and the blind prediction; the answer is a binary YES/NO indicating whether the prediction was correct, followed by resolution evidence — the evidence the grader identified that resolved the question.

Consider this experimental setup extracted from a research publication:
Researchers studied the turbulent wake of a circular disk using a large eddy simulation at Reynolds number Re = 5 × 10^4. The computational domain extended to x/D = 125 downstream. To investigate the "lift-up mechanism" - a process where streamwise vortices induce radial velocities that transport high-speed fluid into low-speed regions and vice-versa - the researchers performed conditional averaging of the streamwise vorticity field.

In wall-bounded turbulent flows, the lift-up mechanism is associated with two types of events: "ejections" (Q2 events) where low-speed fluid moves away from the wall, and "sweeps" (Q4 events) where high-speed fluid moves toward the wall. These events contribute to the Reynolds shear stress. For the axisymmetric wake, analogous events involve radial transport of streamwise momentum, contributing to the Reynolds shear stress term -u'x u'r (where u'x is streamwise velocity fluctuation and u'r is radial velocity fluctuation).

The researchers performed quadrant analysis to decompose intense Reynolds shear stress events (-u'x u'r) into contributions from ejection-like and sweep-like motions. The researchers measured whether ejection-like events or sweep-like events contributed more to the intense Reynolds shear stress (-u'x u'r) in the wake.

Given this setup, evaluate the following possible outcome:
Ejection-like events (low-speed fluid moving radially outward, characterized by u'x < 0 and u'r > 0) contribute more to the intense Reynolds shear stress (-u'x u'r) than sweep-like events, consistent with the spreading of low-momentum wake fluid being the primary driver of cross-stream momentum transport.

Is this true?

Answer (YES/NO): YES